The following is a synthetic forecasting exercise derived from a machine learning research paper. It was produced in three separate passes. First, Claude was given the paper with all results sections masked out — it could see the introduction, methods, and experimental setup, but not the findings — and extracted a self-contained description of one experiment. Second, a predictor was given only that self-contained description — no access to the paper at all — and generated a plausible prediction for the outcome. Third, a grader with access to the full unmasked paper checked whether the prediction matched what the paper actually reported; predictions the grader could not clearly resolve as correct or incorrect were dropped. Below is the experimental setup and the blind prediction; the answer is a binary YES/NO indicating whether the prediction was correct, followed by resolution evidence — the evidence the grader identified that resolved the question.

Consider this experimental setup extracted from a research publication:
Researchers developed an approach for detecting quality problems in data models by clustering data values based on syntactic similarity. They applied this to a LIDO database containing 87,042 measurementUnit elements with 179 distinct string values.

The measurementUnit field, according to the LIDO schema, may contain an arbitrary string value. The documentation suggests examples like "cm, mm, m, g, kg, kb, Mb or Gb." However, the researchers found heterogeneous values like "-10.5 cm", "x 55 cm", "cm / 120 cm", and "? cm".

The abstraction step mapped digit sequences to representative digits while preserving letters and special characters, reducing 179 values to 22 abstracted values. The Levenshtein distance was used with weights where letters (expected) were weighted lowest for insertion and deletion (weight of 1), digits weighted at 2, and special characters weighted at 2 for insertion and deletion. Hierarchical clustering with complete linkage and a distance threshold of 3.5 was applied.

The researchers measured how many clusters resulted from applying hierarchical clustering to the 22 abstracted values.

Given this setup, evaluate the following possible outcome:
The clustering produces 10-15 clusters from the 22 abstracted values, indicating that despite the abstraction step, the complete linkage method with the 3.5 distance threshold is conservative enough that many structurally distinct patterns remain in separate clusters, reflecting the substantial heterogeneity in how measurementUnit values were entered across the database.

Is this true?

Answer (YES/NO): YES